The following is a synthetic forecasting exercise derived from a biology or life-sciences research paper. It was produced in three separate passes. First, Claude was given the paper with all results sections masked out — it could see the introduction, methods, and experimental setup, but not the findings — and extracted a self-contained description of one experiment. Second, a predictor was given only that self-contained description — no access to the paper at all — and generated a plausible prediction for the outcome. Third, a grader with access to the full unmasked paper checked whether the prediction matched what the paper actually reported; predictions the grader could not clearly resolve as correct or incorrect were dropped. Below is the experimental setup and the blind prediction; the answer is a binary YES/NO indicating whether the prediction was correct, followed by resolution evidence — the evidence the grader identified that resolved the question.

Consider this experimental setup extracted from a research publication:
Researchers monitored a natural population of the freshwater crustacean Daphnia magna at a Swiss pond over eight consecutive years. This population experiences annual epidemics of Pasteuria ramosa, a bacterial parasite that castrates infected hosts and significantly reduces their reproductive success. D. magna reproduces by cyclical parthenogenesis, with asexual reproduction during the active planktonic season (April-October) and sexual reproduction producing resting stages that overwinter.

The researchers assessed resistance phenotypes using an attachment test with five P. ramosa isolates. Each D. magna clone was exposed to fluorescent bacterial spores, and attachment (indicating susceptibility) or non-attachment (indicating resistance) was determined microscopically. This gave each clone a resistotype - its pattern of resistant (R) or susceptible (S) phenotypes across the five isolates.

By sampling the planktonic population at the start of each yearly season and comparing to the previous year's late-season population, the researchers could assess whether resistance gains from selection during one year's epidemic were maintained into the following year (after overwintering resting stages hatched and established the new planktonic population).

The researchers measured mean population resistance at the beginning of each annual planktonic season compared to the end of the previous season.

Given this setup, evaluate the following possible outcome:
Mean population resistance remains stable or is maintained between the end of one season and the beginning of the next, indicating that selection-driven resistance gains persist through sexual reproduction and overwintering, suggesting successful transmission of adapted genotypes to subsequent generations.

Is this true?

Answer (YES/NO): NO